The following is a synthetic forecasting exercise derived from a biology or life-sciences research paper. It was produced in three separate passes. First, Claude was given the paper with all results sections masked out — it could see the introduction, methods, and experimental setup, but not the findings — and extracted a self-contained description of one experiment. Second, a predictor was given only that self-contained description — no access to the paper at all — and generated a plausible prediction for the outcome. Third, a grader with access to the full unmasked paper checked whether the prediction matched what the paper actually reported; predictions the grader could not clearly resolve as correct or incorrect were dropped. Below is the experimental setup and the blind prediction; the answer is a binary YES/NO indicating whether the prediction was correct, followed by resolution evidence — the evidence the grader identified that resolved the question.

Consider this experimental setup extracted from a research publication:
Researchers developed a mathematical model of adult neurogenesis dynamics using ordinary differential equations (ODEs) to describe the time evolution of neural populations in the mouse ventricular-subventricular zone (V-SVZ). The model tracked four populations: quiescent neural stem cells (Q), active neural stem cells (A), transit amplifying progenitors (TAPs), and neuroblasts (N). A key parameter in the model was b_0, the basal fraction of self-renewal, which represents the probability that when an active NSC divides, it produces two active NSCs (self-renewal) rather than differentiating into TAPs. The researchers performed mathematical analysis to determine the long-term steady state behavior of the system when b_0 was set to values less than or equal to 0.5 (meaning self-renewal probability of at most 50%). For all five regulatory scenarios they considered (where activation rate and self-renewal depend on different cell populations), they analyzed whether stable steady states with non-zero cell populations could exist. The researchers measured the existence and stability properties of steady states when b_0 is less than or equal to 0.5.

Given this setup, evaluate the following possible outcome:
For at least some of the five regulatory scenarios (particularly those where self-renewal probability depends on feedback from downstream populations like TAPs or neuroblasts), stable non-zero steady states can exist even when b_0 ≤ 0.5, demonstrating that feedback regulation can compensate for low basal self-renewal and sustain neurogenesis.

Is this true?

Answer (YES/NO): NO